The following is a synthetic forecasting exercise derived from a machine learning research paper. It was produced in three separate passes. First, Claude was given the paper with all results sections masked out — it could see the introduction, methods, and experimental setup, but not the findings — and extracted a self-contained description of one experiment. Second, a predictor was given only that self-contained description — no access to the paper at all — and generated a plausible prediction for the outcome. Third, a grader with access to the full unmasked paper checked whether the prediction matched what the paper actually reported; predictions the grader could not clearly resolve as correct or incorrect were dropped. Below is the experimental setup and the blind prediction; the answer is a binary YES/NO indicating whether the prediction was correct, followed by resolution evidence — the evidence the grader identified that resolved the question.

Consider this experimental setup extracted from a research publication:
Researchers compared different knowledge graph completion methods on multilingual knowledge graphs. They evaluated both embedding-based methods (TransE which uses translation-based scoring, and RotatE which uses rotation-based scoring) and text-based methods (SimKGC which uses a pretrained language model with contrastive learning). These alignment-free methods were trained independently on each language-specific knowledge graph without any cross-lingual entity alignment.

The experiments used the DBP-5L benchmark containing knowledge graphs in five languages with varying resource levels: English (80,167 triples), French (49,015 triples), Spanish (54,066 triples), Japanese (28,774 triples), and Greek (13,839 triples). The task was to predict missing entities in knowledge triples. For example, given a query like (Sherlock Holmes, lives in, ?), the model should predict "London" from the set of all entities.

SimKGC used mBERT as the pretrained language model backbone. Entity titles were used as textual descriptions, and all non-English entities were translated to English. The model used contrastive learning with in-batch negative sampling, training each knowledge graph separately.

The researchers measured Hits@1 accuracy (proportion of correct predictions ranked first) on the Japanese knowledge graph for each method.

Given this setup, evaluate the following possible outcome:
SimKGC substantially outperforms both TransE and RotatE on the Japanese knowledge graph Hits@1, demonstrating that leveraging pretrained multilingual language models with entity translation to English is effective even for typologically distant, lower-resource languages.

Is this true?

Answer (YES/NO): NO